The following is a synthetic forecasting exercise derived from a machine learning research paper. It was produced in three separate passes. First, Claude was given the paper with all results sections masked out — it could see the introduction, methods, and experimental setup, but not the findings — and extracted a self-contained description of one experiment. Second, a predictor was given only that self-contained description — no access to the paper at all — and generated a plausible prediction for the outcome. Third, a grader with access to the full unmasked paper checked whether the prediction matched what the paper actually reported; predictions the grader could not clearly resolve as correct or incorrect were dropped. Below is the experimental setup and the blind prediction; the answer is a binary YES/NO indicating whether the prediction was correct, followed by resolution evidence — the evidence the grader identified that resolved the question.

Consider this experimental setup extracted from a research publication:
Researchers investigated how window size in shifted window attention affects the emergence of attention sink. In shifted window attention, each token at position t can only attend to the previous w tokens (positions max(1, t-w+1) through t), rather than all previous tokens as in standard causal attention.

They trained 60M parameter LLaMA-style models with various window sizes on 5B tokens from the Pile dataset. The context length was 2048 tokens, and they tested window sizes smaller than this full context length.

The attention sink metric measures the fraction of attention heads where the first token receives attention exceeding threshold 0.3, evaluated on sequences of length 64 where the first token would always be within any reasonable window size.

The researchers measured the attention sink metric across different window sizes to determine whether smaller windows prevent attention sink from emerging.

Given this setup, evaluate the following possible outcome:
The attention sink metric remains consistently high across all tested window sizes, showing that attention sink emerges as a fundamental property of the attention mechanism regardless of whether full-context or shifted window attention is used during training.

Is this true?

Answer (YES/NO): NO